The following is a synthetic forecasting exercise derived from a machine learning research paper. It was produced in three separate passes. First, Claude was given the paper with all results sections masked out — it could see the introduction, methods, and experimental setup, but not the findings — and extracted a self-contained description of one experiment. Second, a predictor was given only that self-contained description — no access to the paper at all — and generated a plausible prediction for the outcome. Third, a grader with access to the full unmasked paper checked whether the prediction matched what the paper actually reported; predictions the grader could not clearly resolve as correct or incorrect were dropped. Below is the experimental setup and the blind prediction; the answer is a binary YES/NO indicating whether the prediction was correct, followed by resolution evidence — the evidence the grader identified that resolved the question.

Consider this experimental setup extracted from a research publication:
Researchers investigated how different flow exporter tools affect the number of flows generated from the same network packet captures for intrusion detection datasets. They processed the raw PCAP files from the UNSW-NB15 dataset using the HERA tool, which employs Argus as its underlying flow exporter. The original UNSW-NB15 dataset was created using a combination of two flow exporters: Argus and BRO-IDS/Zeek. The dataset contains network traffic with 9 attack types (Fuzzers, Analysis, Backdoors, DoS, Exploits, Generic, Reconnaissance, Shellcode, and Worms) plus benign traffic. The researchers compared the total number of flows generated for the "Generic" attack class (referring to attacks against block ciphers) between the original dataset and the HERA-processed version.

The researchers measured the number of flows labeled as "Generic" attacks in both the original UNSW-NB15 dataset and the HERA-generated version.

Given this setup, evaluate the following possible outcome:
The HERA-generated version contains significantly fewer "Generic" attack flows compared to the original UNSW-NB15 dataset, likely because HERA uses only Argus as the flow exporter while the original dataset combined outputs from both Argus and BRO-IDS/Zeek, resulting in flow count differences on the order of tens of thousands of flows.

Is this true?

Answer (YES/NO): NO